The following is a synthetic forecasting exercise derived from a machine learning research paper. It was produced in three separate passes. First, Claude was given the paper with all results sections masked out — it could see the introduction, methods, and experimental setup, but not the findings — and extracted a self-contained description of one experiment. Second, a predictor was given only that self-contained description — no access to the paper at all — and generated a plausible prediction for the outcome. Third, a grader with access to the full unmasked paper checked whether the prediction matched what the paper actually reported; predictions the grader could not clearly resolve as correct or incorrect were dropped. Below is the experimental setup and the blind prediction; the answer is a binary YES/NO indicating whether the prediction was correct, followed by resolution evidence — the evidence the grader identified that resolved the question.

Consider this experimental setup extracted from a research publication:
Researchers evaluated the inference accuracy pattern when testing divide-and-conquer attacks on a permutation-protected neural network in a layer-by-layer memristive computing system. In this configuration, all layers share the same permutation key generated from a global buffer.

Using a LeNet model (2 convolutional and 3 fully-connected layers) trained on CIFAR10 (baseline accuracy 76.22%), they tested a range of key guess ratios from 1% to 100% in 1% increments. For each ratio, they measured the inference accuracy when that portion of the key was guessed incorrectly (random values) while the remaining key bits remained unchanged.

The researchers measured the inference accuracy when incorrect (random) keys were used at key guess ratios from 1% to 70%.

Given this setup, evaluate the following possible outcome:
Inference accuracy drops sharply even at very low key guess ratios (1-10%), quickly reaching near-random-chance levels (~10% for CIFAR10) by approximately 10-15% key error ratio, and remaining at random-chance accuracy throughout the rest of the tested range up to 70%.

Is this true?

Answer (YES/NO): NO